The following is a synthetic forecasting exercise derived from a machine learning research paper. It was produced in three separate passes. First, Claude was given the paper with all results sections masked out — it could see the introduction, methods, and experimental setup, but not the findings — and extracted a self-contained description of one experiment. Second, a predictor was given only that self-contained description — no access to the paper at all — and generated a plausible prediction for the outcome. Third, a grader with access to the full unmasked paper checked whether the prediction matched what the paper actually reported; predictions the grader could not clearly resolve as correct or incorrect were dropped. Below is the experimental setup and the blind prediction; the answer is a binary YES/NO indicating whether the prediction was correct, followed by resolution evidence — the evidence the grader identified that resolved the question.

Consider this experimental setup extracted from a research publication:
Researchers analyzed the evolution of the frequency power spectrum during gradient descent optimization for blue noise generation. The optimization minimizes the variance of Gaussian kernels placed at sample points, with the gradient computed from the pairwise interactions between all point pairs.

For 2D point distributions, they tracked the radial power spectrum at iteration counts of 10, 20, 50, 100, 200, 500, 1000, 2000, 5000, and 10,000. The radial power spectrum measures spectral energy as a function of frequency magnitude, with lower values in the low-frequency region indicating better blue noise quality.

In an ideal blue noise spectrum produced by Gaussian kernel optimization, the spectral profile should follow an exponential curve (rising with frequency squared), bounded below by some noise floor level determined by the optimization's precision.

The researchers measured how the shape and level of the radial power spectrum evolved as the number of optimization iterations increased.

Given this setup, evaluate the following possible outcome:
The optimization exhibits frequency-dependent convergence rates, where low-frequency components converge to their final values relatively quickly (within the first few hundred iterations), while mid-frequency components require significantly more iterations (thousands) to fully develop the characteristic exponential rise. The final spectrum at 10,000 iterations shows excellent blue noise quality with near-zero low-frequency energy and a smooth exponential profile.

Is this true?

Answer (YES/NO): NO